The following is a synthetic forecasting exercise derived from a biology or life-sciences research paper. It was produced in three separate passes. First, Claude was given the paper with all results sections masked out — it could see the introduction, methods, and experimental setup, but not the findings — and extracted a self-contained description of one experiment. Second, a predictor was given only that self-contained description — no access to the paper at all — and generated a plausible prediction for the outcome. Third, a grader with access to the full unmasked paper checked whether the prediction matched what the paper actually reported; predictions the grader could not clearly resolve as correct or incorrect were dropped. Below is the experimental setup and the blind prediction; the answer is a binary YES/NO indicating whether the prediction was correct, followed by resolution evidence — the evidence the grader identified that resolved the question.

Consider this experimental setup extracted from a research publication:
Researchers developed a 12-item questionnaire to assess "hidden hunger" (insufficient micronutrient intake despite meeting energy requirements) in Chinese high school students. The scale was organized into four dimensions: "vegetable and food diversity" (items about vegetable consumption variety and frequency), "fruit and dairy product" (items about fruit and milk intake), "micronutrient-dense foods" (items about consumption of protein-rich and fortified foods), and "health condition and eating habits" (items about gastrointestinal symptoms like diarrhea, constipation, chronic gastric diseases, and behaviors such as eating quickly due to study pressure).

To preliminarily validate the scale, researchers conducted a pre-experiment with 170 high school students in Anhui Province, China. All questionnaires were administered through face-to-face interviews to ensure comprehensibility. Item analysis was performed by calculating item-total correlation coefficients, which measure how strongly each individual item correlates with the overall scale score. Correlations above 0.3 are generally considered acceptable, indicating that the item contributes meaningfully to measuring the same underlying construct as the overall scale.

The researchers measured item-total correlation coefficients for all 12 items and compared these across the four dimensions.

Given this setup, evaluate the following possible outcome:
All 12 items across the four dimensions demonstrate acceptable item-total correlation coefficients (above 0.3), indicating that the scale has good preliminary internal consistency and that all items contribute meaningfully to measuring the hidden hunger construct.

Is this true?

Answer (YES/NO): NO